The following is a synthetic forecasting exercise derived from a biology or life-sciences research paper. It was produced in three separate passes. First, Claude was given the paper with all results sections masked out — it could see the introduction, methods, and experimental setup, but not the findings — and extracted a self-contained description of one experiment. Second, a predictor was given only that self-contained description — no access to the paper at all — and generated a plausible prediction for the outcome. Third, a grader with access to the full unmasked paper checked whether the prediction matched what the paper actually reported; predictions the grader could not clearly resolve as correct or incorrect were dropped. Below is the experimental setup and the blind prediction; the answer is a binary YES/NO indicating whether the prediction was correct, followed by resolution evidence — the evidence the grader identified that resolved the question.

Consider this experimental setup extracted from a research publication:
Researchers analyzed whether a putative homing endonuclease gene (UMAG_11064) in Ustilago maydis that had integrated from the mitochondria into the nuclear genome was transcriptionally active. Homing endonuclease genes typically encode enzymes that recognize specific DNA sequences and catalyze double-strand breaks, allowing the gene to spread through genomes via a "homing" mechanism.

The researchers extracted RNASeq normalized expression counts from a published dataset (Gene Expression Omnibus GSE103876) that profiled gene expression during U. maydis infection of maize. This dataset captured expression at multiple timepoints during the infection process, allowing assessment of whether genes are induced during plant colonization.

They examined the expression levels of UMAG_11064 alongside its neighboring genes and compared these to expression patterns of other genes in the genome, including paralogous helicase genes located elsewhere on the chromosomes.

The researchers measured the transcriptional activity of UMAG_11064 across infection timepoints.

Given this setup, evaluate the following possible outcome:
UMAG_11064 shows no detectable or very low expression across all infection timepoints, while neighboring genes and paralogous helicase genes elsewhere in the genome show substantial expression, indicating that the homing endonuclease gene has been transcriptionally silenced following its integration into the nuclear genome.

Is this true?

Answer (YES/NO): YES